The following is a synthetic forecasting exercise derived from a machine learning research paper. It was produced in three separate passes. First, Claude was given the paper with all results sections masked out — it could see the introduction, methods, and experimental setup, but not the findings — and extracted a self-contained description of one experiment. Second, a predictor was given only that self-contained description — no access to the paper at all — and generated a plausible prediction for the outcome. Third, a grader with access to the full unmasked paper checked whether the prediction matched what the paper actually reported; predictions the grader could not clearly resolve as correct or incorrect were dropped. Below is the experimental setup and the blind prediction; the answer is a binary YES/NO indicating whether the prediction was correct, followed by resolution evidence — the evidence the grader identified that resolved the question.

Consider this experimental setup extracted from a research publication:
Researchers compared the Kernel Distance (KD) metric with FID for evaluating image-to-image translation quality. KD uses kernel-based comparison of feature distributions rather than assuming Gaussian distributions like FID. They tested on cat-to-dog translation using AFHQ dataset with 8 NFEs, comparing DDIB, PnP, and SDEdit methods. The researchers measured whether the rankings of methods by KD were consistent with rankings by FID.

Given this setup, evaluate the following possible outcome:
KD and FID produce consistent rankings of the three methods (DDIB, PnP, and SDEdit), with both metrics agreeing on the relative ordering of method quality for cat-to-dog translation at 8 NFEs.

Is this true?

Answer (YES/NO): NO